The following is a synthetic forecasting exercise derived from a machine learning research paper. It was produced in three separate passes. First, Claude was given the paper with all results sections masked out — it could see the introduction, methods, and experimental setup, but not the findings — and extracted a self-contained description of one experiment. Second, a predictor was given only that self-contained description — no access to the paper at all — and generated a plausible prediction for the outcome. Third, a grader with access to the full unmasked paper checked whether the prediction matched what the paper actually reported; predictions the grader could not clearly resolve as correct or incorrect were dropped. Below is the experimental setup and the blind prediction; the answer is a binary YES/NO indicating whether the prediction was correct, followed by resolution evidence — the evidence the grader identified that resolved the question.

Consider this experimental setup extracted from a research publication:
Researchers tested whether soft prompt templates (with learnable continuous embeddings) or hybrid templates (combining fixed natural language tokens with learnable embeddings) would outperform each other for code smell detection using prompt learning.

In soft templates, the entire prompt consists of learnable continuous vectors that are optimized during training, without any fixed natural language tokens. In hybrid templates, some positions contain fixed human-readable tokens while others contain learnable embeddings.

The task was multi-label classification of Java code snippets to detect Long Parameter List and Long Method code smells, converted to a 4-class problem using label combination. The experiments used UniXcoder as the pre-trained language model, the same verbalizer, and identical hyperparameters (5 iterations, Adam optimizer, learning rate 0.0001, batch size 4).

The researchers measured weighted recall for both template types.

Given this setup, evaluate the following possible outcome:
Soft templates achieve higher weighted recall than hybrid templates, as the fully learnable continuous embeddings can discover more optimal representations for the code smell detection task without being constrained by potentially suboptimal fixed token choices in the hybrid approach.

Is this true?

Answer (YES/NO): YES